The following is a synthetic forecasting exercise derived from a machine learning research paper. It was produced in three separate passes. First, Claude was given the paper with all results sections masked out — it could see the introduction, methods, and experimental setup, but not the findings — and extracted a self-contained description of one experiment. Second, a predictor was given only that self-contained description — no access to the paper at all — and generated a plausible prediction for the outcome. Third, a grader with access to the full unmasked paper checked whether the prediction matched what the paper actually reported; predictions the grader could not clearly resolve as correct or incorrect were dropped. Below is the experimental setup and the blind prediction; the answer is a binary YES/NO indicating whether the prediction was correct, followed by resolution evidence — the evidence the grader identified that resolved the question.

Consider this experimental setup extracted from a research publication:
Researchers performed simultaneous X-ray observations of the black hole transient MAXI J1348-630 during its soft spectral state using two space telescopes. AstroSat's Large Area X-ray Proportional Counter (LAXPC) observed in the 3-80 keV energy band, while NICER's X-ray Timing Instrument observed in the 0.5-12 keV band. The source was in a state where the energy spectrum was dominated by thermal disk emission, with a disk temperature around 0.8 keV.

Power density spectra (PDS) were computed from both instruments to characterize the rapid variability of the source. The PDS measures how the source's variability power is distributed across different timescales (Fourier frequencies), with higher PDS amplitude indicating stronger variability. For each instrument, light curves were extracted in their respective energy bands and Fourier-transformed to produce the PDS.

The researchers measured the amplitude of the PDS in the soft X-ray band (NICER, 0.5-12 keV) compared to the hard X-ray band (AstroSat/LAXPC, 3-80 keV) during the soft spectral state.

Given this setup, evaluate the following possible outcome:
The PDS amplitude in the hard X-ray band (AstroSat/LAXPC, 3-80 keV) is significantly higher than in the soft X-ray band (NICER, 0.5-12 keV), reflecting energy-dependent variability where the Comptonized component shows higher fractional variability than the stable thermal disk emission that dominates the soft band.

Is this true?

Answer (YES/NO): YES